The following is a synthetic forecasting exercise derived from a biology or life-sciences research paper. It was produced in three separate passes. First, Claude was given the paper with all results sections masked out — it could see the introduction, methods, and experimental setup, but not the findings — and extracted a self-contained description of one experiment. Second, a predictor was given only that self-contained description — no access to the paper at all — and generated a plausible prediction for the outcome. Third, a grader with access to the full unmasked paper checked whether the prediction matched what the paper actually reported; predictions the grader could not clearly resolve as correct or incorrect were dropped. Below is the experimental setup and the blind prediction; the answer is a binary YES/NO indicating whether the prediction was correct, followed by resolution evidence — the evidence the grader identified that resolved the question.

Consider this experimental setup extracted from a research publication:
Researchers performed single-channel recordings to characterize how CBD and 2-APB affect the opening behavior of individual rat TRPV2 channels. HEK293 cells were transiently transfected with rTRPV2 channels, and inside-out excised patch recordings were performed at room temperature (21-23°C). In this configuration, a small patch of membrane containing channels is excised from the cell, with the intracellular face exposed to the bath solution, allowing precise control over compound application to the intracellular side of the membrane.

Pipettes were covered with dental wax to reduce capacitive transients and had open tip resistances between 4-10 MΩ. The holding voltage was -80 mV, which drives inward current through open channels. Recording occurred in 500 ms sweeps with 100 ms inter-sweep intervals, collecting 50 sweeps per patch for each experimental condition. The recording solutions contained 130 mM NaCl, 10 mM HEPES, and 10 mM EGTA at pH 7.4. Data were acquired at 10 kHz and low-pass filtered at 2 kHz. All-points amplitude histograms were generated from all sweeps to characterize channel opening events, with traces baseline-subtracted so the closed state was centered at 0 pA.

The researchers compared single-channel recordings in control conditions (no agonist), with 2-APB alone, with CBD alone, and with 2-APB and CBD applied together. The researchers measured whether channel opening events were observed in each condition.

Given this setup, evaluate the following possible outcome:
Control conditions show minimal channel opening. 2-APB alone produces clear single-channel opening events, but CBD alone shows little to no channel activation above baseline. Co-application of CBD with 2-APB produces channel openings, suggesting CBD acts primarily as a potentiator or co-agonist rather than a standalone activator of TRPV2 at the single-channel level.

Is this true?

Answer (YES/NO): NO